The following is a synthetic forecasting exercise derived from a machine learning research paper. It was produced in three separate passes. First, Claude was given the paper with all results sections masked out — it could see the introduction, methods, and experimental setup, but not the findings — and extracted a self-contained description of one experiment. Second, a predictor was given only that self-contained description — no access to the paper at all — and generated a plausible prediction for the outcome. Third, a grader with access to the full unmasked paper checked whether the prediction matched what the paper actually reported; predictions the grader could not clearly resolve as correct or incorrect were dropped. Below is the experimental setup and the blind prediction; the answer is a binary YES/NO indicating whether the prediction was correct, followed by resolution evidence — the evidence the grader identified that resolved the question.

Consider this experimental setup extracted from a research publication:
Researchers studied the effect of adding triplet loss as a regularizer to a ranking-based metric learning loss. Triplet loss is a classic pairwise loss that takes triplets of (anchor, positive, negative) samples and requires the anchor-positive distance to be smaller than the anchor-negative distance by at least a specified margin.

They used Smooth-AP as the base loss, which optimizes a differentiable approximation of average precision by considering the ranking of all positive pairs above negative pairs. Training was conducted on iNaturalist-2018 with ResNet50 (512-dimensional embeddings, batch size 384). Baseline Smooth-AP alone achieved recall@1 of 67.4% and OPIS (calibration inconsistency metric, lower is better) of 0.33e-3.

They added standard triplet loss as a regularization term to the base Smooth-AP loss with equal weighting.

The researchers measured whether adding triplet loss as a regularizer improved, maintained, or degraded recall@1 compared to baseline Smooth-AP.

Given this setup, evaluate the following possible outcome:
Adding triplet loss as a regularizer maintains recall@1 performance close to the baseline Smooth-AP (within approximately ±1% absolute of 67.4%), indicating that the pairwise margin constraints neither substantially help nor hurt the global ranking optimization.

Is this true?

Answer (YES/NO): NO